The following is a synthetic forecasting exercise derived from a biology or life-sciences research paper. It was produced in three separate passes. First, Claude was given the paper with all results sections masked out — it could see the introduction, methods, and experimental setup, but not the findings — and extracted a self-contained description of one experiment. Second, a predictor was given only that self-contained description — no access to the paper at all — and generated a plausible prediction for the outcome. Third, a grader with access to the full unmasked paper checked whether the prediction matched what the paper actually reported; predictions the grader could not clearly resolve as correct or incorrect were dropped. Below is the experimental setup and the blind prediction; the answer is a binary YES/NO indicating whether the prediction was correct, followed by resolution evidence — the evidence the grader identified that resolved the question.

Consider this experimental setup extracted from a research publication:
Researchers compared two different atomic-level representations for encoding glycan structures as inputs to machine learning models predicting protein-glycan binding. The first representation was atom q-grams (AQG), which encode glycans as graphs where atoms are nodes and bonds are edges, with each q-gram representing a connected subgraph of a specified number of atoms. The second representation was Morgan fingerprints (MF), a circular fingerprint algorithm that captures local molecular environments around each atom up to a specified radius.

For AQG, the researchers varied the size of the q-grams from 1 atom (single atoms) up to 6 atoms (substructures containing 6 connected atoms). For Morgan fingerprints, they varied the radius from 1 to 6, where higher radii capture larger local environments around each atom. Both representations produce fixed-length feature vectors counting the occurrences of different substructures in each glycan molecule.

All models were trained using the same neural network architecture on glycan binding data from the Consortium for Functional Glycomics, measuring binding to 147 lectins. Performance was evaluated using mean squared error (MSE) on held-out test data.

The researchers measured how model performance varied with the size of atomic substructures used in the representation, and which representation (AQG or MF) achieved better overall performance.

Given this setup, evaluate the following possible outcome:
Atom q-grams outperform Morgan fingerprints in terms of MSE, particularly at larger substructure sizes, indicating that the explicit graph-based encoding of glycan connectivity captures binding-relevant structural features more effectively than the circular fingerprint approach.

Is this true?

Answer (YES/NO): NO